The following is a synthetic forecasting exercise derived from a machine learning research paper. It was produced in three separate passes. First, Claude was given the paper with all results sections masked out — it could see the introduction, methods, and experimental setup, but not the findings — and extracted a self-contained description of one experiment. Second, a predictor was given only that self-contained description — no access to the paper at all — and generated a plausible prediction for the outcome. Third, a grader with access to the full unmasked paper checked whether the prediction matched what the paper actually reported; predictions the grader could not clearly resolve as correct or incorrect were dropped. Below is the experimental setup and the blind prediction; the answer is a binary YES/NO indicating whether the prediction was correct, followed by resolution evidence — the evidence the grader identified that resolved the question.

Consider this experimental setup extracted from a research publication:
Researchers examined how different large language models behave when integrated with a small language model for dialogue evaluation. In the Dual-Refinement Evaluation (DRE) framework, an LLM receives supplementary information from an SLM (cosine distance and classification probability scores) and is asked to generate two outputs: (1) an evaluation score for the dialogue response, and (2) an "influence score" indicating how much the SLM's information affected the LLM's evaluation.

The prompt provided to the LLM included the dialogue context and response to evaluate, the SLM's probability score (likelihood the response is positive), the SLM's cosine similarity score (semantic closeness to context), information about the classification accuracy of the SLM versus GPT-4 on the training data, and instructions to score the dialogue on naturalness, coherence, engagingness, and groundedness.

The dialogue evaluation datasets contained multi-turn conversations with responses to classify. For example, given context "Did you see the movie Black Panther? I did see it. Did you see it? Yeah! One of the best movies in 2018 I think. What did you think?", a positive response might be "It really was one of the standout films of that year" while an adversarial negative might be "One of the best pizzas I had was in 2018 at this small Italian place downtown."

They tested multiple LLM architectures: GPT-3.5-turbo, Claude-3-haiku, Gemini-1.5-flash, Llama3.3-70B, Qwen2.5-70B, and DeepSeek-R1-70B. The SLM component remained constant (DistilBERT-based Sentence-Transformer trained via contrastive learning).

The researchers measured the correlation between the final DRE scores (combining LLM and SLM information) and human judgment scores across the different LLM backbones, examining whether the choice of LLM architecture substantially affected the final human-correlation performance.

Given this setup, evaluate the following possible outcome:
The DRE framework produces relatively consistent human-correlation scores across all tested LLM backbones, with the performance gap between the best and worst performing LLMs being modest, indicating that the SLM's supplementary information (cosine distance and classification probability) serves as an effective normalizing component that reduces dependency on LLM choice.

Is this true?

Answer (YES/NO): NO